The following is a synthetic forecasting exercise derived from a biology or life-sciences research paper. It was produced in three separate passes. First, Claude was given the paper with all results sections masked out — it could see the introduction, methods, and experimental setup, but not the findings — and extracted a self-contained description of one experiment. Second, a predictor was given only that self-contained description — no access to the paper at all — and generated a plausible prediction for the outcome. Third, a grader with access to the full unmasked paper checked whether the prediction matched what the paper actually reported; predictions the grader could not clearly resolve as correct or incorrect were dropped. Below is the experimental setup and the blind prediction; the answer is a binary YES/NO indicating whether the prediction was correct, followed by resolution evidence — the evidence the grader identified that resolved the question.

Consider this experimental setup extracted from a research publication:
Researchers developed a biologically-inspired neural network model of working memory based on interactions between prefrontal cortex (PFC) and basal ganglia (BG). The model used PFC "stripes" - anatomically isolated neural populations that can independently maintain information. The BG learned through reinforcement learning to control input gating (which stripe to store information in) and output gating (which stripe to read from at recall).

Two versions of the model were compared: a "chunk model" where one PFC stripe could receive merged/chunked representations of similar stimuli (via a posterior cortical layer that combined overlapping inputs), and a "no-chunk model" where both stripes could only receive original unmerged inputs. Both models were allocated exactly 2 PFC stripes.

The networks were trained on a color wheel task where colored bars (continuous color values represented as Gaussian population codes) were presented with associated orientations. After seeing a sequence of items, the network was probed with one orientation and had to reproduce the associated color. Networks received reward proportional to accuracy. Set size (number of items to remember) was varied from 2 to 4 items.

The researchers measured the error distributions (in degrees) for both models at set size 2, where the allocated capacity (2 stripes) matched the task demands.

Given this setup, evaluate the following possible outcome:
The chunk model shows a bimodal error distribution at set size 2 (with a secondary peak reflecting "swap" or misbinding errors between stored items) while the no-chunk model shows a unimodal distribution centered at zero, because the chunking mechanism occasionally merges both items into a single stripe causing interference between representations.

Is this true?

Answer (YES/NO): NO